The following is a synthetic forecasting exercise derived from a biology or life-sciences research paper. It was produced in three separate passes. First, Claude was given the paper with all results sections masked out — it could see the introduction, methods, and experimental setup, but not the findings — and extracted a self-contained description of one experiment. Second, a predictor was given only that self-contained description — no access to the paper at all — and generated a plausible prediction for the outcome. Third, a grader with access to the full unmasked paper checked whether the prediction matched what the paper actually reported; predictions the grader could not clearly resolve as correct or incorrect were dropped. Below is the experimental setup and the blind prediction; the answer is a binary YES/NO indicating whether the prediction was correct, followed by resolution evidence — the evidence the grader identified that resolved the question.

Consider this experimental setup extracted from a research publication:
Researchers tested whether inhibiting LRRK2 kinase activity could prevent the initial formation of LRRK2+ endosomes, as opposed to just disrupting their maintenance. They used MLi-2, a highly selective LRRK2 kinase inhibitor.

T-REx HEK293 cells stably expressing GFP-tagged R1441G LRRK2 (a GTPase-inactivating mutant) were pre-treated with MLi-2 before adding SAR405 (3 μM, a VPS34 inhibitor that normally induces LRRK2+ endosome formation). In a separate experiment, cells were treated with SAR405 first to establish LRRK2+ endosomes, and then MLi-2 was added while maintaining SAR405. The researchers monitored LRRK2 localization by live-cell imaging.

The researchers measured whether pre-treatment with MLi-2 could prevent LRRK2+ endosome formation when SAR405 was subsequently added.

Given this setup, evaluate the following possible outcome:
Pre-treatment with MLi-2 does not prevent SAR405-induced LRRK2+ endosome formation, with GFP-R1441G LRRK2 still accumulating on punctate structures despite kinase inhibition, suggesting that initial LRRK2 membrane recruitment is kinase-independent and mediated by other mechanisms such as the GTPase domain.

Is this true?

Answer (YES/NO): NO